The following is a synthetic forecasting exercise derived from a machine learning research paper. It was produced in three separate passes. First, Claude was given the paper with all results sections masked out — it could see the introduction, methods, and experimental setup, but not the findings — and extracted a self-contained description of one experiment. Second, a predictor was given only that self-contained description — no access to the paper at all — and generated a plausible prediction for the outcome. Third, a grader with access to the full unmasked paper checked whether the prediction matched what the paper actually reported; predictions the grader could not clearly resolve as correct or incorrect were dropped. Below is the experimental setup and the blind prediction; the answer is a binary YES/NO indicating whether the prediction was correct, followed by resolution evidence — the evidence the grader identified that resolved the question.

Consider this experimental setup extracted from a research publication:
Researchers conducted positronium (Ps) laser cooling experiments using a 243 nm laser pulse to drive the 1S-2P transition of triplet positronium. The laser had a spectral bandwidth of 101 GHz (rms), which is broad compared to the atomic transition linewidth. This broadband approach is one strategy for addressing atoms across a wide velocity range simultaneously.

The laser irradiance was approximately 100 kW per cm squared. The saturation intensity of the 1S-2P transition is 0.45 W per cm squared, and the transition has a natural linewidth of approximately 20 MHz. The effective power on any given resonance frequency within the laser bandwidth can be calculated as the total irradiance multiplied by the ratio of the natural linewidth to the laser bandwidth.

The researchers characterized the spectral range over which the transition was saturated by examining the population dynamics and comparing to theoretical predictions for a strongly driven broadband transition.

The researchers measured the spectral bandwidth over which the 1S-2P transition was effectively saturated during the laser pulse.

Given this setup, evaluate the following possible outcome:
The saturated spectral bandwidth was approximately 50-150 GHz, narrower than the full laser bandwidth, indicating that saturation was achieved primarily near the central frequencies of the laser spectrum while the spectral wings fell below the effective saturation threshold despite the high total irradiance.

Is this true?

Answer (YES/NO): NO